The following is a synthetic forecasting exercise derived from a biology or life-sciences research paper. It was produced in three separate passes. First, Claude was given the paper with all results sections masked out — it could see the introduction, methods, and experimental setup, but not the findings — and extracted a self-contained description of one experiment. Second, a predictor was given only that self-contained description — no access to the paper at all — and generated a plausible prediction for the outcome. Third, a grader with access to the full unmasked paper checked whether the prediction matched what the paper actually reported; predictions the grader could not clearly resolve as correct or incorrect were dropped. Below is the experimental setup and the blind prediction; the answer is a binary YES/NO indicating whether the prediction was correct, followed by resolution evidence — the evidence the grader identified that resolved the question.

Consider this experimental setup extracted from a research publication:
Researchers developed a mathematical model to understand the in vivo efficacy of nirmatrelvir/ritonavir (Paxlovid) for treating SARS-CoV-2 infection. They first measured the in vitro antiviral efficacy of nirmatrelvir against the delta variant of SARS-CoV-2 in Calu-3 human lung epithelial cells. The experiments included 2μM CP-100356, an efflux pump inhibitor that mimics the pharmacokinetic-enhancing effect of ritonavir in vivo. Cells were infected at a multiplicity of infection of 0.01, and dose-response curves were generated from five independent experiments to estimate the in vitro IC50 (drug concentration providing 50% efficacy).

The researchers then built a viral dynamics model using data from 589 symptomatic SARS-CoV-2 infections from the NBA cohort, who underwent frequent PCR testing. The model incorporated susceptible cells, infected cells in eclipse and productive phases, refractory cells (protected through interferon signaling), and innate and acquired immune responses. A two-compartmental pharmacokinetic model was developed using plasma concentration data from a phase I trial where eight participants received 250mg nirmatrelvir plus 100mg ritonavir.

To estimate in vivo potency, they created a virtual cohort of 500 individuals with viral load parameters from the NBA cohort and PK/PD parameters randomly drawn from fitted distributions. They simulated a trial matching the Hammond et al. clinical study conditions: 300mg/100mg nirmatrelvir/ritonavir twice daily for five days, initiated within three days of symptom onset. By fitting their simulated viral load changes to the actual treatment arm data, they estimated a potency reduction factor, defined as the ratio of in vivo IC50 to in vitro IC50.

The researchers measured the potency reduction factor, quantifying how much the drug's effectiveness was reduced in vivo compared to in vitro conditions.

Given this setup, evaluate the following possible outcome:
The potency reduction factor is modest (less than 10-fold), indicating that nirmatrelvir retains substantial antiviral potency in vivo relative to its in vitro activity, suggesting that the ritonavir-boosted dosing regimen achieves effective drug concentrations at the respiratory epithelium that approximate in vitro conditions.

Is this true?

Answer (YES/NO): NO